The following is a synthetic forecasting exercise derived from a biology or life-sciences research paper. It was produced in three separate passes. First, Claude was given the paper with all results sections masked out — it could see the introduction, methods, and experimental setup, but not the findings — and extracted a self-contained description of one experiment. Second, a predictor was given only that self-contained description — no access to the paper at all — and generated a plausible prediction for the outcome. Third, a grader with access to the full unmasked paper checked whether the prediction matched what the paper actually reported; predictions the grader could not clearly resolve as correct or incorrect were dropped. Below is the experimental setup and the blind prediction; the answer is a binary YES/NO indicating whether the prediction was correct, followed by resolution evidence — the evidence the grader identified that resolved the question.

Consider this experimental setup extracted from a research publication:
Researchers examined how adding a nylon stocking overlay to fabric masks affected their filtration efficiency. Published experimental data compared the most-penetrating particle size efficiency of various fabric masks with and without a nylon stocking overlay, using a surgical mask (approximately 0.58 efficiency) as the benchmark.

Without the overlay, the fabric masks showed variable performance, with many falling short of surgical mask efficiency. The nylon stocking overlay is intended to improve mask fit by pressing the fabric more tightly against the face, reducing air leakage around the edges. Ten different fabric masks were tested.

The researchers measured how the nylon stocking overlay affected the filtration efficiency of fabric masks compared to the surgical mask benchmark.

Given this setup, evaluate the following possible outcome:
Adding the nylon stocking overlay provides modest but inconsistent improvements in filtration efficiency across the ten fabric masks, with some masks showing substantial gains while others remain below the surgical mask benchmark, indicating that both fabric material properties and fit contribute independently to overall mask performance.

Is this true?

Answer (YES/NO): NO